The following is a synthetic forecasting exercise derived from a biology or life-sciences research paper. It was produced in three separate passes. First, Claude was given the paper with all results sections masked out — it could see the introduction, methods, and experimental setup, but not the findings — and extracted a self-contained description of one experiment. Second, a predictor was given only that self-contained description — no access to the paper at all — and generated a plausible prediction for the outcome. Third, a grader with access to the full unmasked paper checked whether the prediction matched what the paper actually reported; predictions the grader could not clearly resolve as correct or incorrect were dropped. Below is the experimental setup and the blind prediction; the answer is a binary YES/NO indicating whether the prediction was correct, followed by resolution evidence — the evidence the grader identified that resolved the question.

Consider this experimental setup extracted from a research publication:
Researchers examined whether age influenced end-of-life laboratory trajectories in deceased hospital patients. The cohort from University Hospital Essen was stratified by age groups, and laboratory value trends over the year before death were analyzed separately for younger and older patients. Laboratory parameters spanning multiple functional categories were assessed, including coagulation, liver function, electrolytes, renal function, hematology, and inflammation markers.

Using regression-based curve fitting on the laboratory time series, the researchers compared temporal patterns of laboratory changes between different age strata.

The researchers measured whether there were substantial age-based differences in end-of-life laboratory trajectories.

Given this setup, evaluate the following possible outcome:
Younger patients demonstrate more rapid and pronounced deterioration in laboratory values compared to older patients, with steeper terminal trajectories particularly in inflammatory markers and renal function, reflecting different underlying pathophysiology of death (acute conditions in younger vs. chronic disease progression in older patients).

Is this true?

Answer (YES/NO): NO